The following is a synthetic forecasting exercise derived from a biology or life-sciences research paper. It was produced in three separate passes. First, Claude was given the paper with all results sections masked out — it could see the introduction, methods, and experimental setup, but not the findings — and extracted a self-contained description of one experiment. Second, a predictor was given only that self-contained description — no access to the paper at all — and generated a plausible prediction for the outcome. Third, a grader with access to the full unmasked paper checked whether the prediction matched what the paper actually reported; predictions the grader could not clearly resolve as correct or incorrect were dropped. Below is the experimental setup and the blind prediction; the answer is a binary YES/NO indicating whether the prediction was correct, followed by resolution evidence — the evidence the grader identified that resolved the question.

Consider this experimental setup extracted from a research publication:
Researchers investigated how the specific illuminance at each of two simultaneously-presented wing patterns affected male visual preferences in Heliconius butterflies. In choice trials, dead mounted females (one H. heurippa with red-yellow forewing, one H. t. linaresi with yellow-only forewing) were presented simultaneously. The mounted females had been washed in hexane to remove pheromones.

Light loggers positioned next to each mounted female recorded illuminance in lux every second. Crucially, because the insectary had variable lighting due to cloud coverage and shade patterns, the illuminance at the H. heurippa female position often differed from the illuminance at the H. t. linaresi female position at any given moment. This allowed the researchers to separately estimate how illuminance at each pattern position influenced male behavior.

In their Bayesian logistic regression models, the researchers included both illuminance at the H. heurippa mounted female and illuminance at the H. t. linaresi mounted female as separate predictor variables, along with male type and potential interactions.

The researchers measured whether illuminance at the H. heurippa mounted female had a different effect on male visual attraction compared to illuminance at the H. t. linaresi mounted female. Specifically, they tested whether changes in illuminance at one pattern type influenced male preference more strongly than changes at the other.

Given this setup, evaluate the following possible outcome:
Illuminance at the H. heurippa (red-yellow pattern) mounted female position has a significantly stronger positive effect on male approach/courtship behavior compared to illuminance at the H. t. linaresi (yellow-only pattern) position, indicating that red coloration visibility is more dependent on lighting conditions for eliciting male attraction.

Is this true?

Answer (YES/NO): YES